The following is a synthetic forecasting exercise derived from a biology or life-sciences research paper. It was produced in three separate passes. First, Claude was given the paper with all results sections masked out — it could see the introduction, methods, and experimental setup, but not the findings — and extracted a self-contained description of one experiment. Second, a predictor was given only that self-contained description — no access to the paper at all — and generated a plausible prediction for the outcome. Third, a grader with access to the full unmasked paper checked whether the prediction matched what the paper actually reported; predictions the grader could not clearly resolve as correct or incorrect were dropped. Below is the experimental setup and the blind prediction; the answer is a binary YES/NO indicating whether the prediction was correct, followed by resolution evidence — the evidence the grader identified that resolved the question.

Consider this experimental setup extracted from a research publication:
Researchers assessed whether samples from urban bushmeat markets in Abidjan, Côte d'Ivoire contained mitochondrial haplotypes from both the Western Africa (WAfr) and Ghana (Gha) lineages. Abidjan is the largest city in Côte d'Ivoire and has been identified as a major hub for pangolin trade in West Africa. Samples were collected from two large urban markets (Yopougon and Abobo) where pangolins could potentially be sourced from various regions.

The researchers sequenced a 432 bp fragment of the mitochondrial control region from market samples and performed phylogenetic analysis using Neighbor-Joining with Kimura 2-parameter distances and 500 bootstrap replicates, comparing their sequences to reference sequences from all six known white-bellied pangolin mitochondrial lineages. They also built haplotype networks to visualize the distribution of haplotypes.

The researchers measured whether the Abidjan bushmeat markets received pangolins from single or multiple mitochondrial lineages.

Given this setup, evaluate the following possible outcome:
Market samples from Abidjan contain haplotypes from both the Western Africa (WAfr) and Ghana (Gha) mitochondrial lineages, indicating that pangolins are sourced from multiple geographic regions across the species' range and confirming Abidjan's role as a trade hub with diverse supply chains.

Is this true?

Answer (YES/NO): YES